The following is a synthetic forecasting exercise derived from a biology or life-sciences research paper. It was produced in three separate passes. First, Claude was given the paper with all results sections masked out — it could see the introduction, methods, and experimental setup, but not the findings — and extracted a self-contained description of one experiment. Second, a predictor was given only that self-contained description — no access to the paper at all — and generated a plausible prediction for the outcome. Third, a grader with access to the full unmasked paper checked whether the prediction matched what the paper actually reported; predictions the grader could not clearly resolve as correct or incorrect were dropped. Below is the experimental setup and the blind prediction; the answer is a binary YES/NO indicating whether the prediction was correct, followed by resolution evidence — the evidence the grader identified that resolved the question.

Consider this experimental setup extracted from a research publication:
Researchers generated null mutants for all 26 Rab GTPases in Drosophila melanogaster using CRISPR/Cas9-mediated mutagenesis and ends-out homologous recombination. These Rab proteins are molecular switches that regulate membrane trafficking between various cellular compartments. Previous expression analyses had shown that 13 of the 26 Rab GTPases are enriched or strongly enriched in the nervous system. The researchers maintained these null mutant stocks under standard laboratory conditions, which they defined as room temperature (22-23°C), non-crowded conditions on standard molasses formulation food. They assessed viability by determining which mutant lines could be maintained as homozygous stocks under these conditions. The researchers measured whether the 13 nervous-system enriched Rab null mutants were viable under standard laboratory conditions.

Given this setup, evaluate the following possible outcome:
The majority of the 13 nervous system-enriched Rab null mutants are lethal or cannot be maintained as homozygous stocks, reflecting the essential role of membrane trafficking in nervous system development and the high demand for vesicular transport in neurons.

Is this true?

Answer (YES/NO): NO